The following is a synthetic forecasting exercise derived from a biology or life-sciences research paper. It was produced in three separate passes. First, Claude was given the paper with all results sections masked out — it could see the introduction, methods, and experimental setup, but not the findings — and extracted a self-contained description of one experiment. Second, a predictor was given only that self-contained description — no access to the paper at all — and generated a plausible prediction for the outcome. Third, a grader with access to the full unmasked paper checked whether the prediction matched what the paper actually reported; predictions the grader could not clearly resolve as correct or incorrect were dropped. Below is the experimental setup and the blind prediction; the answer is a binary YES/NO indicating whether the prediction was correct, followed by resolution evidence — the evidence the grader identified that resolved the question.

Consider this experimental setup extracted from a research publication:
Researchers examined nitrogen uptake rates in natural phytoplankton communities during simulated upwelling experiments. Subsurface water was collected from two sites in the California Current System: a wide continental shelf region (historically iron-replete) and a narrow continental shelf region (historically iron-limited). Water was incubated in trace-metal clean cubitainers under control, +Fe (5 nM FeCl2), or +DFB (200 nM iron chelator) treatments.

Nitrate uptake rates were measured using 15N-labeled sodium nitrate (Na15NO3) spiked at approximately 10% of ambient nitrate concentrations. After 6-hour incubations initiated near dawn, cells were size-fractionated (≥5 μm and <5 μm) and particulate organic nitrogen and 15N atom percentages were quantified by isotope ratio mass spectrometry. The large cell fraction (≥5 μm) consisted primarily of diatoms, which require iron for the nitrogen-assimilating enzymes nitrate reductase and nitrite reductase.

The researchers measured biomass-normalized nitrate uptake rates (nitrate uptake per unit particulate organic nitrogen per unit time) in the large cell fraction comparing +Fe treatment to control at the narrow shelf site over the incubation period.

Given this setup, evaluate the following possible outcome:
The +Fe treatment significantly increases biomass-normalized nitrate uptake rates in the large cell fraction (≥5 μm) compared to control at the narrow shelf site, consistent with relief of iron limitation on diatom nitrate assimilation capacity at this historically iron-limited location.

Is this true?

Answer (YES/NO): NO